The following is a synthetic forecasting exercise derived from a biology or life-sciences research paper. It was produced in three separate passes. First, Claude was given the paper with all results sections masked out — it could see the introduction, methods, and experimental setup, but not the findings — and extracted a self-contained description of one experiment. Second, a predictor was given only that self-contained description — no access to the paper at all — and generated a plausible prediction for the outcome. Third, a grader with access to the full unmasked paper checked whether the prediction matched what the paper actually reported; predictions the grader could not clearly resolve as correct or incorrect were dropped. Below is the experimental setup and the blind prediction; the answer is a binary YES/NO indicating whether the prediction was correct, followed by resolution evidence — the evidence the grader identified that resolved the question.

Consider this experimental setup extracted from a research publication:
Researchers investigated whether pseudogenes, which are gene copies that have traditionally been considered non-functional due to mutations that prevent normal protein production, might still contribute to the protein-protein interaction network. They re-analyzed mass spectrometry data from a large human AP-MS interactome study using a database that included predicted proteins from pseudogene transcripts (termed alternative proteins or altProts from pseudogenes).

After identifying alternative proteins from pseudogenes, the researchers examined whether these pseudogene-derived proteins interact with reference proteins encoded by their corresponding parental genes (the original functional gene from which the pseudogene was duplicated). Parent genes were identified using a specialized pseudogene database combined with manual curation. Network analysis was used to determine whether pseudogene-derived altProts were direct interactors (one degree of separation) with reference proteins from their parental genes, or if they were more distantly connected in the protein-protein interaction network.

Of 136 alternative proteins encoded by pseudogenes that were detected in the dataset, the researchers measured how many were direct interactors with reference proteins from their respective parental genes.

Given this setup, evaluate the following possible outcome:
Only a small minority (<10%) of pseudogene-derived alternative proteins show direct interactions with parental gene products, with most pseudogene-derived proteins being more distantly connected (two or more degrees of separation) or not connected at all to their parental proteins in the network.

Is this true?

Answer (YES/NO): NO